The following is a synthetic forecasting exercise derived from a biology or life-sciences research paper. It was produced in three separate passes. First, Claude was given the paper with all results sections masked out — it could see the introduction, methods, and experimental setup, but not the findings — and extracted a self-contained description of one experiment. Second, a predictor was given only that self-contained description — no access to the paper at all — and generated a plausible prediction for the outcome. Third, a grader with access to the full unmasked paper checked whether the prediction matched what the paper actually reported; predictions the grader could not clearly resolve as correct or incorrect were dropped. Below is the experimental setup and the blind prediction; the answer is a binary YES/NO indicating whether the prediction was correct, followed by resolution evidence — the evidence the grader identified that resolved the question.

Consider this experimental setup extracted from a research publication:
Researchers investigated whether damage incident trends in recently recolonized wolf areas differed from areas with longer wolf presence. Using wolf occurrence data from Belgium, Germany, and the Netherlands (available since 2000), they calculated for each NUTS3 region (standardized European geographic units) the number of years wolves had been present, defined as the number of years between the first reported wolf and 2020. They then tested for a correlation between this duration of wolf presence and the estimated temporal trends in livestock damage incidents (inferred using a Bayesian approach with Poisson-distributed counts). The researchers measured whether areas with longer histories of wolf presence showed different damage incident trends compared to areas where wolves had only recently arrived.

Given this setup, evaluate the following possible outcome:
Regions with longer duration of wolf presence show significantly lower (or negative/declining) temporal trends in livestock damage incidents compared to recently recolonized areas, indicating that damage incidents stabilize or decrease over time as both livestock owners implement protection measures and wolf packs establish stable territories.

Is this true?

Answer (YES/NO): NO